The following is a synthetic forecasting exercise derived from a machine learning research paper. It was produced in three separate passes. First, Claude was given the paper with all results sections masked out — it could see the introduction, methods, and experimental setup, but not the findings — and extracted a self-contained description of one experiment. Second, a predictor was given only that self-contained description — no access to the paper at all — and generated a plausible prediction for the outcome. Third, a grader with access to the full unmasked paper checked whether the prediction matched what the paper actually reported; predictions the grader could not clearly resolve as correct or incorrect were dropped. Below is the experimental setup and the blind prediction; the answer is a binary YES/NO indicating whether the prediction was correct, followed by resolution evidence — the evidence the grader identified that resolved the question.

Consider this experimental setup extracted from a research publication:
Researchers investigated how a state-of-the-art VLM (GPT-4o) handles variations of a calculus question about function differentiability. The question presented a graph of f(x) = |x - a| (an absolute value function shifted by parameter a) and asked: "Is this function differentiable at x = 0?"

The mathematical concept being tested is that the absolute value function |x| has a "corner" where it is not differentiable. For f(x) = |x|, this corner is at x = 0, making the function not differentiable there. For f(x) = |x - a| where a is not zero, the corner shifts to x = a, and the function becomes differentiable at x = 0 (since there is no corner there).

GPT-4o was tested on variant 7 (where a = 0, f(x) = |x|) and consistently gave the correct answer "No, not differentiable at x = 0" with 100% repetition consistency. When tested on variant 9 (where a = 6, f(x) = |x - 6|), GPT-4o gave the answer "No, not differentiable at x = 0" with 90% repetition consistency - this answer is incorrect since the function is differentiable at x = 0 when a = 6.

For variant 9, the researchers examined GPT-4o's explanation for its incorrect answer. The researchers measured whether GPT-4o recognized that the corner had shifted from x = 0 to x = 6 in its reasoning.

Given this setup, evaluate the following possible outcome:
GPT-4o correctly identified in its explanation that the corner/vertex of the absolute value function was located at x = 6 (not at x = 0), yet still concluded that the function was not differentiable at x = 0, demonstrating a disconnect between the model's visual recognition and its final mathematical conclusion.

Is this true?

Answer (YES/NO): NO